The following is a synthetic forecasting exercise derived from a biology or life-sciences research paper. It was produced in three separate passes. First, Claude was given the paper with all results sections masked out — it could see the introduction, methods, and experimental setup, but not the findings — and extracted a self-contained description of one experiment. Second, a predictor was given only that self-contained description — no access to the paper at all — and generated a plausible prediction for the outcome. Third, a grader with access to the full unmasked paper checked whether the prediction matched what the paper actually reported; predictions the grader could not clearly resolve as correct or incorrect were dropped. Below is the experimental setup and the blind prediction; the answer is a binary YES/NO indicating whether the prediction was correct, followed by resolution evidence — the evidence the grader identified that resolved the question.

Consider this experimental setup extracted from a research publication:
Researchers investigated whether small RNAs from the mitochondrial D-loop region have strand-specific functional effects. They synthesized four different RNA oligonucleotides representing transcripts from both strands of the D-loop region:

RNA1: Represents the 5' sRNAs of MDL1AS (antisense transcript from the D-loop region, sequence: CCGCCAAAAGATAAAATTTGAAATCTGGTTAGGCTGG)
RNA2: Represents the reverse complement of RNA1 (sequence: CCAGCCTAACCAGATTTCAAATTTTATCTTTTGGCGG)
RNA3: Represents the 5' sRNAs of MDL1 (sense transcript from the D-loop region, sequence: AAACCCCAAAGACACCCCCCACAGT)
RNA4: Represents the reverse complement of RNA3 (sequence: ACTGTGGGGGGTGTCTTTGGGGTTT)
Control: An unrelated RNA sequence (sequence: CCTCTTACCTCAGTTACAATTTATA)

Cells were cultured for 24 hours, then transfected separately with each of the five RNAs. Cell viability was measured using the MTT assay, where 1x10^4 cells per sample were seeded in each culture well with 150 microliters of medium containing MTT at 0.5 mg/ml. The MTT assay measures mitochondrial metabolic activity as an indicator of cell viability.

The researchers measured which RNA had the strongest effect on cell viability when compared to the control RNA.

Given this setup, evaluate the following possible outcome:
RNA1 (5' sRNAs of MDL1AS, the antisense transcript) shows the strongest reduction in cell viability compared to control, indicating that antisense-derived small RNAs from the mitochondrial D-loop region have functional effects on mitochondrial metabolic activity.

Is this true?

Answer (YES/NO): NO